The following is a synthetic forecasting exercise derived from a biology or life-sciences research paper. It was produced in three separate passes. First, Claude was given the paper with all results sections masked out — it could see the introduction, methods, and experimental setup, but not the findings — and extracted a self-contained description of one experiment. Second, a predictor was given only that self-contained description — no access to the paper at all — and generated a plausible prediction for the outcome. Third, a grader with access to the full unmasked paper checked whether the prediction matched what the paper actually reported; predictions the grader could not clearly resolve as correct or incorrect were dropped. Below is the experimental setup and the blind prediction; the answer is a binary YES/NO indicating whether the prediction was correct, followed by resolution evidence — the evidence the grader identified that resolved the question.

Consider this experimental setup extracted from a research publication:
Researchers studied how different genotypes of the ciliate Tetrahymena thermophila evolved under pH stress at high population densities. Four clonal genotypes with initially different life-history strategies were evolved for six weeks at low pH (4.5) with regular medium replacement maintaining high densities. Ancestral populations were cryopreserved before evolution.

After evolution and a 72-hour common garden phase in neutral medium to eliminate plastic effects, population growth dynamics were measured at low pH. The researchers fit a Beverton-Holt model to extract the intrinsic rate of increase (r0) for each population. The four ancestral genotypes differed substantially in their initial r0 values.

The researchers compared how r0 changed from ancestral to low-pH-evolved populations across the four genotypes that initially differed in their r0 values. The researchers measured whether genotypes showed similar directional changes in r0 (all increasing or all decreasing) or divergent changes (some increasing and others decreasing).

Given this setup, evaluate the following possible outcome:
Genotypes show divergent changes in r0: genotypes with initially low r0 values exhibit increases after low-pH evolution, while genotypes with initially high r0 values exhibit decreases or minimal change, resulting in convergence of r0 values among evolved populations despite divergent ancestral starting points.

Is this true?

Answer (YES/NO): YES